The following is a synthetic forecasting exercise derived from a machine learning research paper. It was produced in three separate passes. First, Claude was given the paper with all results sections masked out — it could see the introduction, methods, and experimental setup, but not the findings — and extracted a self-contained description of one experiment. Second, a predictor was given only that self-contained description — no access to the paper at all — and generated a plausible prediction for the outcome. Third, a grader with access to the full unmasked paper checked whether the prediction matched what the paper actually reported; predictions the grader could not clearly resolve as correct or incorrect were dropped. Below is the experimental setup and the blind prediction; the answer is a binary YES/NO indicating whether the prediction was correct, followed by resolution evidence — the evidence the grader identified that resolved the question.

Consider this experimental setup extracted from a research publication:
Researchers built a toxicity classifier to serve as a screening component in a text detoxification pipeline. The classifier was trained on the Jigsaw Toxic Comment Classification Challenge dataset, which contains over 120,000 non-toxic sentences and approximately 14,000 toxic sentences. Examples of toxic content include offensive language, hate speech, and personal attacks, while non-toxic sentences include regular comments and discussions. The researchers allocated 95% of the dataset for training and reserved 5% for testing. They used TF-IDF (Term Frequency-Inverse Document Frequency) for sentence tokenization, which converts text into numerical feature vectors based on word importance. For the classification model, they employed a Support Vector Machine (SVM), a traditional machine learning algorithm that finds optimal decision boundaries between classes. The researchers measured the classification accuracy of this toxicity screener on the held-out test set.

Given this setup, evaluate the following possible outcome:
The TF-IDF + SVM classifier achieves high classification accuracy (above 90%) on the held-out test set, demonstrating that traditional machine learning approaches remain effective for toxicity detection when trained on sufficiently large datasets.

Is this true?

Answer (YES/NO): YES